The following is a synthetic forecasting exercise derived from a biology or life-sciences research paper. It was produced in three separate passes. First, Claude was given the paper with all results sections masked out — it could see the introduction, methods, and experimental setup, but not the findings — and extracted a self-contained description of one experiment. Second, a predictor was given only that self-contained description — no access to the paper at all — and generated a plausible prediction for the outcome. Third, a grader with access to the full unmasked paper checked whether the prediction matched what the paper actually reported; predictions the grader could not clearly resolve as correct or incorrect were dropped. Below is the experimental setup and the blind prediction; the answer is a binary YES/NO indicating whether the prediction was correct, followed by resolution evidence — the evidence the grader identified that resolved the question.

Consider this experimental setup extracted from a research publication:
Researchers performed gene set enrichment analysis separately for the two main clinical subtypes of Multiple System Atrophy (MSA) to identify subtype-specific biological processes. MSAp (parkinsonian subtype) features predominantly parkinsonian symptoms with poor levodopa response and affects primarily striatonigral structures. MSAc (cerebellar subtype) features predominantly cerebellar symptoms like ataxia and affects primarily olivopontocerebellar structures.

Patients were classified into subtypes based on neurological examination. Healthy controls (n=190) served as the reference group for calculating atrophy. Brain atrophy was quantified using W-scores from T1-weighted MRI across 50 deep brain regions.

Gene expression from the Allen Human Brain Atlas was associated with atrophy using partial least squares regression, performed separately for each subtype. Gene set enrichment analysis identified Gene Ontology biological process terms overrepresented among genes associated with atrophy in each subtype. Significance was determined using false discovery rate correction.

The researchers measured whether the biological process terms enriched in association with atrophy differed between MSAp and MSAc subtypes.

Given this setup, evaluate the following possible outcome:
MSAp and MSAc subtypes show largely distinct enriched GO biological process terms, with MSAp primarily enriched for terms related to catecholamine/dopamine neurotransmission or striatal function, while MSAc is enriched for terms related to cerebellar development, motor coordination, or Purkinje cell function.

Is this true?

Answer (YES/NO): NO